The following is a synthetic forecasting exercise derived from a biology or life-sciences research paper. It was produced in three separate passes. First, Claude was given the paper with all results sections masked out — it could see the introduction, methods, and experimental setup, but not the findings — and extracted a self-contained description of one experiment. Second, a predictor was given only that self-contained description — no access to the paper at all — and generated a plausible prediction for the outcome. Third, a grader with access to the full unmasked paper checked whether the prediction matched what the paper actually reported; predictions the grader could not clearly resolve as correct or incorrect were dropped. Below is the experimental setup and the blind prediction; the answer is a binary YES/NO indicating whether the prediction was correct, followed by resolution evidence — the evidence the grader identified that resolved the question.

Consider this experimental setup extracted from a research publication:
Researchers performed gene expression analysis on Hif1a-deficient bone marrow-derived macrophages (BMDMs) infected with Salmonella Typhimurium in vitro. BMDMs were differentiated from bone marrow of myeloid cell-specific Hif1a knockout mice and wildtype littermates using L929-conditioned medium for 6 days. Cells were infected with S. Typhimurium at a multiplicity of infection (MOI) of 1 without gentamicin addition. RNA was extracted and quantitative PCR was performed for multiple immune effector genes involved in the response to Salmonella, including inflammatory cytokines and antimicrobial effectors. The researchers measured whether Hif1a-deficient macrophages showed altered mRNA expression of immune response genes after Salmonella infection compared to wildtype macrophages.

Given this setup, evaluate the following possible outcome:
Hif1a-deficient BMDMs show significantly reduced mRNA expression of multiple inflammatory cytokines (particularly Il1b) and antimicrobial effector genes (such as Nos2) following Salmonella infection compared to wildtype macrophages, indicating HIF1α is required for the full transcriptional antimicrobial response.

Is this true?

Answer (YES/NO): NO